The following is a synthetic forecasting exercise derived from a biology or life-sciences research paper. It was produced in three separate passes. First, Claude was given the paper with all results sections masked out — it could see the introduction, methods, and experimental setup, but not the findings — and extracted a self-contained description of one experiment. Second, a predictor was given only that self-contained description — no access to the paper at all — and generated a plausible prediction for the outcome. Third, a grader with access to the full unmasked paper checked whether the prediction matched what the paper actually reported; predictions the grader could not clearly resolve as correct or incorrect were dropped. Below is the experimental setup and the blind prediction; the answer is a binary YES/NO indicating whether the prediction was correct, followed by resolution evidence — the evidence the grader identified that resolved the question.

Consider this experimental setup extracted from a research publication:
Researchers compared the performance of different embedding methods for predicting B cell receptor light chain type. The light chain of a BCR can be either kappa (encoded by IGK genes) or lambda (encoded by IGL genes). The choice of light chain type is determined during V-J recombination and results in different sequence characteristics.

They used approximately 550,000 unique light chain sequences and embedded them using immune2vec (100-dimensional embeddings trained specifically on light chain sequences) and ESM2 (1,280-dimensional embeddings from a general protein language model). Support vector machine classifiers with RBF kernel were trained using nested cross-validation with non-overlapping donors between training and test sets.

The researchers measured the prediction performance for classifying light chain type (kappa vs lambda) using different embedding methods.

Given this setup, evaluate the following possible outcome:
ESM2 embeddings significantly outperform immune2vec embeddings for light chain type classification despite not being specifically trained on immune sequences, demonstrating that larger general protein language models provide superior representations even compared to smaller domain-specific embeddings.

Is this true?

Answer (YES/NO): NO